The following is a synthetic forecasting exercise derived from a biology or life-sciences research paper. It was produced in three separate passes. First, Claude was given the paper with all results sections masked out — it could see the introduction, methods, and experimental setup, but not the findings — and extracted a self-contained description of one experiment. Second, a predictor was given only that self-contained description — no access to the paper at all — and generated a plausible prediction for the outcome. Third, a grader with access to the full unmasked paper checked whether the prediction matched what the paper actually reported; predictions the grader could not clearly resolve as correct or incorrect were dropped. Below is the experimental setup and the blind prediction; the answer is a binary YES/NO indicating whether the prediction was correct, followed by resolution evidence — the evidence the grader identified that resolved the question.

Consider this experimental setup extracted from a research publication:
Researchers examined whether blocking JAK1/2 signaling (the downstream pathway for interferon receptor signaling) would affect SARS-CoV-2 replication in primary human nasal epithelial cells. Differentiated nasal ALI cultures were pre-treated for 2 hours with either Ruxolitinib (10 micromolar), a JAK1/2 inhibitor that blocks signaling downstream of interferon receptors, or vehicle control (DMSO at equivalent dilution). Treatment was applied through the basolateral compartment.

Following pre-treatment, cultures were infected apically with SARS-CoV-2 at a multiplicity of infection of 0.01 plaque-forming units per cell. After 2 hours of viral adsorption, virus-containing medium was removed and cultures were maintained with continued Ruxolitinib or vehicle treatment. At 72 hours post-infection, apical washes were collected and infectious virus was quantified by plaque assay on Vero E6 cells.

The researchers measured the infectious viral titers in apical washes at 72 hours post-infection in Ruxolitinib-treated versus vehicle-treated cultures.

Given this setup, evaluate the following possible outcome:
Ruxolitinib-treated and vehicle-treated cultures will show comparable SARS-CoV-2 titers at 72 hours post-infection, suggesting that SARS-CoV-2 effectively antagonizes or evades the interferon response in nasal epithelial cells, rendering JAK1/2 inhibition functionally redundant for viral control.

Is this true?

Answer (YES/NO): NO